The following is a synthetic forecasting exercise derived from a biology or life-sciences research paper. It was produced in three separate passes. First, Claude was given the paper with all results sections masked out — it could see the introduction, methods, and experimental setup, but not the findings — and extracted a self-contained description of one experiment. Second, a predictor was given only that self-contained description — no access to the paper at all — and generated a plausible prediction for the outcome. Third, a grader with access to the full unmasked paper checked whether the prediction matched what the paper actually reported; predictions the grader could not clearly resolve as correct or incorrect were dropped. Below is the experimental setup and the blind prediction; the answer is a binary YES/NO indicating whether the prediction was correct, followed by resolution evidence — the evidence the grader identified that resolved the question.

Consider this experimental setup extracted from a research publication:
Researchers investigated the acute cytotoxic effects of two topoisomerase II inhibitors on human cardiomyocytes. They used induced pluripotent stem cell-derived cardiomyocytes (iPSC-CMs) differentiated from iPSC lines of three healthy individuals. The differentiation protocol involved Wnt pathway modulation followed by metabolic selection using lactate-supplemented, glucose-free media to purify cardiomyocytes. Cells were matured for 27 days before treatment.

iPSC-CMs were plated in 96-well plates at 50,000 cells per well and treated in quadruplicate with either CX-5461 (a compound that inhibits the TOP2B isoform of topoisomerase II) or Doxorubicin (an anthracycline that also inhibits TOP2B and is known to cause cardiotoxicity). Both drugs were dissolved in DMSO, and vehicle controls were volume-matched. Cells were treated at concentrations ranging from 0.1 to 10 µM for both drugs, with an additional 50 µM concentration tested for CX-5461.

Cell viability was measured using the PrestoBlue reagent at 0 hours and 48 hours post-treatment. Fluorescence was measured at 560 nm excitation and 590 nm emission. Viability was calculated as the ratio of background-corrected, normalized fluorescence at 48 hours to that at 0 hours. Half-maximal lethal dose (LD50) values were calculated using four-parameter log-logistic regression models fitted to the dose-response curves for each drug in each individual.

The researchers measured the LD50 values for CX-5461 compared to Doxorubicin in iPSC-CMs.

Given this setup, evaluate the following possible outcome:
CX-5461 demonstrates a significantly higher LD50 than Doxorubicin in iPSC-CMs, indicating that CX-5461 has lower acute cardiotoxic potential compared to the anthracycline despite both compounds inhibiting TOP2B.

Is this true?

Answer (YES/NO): YES